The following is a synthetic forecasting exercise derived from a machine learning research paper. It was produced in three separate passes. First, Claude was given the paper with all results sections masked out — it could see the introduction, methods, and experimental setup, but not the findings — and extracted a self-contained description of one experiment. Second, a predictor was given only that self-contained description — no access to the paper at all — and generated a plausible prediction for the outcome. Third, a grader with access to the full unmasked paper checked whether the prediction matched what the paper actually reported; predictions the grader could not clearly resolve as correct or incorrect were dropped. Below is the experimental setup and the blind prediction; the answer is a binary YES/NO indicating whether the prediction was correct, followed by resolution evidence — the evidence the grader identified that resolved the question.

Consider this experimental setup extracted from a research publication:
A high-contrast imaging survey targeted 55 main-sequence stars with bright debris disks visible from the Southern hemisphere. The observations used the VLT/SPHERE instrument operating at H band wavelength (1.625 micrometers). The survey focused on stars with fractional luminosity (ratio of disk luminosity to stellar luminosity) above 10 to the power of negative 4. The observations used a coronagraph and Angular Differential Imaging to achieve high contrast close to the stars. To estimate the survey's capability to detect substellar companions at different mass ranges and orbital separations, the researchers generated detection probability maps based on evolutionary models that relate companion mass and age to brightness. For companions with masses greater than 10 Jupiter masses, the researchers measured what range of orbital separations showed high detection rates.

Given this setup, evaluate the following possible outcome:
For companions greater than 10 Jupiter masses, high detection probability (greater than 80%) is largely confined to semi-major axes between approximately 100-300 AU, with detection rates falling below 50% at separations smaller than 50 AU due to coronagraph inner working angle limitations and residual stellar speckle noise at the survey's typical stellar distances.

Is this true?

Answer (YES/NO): NO